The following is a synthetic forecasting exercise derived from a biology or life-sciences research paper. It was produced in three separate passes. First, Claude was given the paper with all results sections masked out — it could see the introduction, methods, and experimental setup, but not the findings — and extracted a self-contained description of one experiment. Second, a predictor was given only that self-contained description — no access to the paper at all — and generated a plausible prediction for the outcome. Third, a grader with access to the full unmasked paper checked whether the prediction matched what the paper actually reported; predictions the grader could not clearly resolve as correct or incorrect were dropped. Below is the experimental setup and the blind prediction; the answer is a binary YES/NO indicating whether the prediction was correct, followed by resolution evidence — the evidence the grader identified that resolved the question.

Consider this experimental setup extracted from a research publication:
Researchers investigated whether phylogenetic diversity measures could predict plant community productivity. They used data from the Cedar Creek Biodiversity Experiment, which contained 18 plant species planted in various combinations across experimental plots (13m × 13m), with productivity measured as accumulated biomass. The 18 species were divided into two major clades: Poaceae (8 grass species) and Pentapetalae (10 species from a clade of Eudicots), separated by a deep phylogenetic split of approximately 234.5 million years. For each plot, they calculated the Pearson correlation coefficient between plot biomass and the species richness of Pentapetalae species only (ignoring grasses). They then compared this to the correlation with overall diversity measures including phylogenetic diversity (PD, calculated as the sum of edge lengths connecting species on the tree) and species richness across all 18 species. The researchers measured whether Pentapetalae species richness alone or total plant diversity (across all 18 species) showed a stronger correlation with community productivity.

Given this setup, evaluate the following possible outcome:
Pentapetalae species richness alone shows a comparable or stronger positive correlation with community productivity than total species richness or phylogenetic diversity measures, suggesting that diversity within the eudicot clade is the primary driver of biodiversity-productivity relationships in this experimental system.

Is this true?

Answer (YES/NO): YES